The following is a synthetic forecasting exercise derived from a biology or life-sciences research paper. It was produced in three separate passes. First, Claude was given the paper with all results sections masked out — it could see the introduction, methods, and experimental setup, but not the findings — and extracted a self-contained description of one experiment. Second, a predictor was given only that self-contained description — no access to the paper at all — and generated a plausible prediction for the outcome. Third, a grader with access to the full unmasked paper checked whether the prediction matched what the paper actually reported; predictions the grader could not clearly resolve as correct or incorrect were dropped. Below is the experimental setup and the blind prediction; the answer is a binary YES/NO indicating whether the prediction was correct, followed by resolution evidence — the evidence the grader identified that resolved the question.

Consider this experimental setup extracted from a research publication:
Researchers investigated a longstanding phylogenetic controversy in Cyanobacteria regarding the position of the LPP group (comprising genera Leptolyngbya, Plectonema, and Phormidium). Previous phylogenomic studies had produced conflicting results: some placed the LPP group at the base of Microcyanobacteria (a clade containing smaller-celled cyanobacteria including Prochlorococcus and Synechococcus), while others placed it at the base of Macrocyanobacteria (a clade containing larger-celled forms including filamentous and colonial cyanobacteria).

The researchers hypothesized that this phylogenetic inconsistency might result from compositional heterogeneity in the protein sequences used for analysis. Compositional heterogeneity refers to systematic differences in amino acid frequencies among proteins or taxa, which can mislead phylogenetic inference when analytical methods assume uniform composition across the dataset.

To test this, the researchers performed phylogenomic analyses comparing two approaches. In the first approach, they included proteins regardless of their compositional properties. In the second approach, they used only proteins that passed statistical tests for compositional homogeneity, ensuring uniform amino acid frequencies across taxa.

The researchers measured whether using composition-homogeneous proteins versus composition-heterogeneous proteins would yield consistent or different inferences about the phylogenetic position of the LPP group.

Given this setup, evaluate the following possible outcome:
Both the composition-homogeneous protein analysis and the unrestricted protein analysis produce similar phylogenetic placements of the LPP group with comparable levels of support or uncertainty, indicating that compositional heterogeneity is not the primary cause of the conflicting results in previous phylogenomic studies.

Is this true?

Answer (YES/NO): NO